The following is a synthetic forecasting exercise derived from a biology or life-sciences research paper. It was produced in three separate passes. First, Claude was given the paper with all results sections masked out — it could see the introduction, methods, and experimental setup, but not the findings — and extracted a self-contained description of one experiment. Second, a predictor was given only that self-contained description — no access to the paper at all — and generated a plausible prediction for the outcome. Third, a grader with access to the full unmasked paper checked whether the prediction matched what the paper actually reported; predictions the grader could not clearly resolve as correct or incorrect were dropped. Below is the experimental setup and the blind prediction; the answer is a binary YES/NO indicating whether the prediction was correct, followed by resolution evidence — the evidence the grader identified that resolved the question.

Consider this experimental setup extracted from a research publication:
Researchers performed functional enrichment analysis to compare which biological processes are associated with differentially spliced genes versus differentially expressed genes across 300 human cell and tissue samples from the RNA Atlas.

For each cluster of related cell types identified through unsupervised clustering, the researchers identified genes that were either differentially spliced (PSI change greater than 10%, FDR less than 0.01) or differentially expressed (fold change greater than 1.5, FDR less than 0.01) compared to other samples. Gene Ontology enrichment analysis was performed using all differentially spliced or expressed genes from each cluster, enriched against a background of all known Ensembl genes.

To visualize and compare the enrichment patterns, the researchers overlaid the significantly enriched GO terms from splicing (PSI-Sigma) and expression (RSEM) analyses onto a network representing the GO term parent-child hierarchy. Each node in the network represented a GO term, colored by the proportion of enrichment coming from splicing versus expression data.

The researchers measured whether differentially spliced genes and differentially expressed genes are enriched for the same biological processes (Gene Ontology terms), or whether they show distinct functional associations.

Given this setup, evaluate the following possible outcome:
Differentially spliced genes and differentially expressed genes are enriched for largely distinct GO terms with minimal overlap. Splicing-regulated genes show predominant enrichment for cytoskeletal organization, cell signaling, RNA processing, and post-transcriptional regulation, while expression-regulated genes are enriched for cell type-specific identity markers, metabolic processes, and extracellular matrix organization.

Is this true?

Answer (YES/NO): NO